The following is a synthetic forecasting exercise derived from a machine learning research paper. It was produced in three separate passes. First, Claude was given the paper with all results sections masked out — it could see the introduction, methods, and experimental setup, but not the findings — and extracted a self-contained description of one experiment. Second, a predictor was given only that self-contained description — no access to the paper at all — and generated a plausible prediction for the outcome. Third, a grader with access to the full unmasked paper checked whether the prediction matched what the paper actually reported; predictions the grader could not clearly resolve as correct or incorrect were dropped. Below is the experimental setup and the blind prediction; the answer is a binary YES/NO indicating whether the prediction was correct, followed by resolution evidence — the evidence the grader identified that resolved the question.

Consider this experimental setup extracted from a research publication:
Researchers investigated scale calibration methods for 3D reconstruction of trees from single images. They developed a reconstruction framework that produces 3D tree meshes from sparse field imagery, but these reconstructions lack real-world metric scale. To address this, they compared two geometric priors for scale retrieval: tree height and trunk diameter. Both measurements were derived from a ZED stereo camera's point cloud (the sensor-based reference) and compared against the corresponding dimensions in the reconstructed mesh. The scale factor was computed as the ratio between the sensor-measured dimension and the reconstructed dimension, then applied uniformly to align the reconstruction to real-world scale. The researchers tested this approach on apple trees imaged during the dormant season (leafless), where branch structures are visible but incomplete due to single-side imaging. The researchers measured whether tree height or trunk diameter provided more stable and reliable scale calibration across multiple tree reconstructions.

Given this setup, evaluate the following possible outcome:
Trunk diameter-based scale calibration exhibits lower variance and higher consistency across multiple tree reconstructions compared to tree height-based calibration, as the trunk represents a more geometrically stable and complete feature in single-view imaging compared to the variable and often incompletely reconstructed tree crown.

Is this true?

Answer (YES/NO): NO